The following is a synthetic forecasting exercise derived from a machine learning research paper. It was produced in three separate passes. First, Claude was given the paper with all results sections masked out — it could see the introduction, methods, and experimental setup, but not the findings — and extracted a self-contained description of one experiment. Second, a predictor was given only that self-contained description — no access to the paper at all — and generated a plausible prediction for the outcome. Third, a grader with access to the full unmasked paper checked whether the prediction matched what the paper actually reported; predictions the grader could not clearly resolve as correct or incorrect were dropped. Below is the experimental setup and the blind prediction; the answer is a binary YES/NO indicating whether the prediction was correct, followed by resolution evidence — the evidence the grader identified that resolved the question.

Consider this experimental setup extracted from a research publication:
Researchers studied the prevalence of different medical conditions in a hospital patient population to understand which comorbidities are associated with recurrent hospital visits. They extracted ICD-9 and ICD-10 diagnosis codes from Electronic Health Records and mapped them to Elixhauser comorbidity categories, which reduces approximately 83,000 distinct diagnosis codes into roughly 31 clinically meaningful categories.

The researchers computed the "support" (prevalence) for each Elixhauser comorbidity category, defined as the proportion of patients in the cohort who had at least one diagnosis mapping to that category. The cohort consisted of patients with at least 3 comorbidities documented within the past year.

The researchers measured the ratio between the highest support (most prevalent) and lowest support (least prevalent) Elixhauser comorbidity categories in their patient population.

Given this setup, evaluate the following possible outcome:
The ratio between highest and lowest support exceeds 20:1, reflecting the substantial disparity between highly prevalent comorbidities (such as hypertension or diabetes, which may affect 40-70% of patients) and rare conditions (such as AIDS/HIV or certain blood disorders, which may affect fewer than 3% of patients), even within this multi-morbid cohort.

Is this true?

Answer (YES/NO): YES